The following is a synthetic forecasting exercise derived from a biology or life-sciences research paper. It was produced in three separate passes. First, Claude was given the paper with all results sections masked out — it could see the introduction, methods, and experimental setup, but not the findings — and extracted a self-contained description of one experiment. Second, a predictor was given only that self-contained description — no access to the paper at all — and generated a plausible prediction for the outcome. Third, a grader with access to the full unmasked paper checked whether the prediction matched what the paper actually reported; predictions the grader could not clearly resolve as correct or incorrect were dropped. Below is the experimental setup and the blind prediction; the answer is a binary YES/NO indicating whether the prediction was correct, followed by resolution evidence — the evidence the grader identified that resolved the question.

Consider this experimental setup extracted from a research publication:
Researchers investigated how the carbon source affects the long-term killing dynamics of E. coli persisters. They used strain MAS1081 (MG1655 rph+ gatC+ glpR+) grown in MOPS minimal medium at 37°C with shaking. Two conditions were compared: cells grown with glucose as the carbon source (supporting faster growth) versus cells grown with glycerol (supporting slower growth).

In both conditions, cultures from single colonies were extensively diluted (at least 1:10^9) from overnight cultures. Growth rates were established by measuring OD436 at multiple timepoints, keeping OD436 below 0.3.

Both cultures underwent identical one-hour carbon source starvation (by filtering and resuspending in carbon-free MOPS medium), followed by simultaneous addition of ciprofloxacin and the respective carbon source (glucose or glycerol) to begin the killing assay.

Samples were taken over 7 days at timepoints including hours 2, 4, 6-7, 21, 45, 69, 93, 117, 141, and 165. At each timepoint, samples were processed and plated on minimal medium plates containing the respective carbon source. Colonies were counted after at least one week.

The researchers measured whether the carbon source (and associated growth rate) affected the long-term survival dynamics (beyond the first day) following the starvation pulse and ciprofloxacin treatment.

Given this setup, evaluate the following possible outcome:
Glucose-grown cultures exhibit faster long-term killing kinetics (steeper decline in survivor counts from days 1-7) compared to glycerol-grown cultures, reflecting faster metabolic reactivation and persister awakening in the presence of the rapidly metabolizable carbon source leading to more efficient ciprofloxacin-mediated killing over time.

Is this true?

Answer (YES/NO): NO